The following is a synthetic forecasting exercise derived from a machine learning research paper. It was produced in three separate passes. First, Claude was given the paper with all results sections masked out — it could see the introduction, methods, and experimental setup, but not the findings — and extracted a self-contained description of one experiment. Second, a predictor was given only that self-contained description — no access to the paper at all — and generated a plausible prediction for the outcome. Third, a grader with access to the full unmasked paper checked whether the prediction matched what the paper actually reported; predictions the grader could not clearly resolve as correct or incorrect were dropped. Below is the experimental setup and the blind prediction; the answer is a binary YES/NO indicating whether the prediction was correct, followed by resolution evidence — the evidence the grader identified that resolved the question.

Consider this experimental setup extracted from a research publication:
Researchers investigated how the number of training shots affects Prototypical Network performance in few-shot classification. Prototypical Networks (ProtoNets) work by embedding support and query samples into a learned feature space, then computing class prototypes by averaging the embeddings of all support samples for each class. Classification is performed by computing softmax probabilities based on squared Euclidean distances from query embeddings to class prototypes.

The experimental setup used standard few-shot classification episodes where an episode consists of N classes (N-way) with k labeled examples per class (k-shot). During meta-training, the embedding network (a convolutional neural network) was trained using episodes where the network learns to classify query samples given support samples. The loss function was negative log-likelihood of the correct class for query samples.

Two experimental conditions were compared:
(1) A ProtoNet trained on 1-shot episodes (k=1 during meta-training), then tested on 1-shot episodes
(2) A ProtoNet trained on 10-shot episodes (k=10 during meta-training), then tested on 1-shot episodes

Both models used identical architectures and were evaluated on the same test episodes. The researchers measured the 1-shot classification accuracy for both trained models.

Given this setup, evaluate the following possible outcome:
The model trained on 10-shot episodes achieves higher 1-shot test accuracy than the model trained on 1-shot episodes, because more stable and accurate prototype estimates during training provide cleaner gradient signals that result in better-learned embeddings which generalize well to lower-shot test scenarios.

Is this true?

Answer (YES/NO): NO